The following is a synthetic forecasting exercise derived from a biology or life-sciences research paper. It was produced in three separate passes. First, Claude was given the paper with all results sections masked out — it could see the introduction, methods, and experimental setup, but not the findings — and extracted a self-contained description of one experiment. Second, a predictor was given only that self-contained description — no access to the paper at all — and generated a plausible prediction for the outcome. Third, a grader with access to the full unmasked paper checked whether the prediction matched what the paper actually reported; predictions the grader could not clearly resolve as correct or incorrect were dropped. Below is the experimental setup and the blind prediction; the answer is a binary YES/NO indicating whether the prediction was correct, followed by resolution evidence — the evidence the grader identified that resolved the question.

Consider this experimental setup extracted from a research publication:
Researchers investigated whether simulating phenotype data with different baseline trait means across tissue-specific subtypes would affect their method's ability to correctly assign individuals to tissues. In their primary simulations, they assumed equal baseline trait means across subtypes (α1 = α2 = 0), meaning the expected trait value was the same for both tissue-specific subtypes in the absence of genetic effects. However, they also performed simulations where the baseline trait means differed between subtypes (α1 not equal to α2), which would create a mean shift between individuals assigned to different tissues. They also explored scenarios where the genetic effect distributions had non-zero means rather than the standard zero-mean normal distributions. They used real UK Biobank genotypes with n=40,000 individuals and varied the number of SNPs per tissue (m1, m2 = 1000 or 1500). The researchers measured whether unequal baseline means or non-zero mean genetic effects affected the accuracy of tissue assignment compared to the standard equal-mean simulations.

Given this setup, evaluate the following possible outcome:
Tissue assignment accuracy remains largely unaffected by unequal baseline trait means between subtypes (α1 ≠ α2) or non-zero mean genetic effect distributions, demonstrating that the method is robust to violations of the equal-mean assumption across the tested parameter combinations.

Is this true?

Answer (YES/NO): NO